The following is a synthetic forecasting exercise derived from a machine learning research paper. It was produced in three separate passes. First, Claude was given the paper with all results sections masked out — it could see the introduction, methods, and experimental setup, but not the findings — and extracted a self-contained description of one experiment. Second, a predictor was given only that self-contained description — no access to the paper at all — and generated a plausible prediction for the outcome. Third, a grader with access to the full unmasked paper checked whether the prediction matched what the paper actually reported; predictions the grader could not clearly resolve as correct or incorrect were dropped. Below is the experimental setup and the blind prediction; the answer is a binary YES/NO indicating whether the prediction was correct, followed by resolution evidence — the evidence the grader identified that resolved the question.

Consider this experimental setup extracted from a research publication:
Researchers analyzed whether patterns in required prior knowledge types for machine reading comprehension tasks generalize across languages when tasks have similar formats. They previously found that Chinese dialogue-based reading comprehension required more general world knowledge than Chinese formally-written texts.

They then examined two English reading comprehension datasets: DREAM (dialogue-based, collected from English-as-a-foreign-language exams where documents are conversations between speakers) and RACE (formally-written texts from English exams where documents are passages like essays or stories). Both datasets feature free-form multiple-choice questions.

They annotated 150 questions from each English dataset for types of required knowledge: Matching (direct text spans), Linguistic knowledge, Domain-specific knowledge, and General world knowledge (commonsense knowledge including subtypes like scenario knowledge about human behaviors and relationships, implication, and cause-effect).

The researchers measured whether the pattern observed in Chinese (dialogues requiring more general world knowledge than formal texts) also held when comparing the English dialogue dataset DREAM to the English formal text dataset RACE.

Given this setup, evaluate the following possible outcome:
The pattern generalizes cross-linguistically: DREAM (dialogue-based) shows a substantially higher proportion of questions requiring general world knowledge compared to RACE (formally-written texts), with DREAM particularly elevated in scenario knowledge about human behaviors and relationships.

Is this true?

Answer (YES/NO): YES